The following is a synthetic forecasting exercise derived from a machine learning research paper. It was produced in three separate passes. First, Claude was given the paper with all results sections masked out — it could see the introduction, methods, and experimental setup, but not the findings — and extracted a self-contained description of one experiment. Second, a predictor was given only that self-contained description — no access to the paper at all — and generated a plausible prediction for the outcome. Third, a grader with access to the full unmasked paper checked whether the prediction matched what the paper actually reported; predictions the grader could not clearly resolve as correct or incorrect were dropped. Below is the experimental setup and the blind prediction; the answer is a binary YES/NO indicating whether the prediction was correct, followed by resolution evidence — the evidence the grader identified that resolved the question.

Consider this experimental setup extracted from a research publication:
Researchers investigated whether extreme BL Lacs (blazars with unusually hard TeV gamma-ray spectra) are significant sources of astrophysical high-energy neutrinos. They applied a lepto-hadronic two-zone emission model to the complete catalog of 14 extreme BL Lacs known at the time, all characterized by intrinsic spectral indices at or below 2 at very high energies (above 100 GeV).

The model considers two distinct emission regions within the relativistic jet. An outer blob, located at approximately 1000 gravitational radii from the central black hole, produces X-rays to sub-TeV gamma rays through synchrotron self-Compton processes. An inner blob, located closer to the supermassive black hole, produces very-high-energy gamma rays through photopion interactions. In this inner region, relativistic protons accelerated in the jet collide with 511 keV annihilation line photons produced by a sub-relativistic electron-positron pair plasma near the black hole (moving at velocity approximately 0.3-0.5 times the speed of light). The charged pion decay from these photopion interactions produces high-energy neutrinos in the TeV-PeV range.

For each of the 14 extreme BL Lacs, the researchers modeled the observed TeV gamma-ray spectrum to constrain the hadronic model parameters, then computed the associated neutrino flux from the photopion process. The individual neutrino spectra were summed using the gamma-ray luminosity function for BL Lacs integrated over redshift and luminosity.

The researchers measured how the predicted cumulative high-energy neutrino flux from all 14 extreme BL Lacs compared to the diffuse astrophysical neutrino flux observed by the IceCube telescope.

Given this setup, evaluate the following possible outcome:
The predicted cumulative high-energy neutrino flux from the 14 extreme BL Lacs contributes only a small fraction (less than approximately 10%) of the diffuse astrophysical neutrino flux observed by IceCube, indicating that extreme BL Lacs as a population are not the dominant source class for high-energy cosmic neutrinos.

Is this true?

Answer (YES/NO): YES